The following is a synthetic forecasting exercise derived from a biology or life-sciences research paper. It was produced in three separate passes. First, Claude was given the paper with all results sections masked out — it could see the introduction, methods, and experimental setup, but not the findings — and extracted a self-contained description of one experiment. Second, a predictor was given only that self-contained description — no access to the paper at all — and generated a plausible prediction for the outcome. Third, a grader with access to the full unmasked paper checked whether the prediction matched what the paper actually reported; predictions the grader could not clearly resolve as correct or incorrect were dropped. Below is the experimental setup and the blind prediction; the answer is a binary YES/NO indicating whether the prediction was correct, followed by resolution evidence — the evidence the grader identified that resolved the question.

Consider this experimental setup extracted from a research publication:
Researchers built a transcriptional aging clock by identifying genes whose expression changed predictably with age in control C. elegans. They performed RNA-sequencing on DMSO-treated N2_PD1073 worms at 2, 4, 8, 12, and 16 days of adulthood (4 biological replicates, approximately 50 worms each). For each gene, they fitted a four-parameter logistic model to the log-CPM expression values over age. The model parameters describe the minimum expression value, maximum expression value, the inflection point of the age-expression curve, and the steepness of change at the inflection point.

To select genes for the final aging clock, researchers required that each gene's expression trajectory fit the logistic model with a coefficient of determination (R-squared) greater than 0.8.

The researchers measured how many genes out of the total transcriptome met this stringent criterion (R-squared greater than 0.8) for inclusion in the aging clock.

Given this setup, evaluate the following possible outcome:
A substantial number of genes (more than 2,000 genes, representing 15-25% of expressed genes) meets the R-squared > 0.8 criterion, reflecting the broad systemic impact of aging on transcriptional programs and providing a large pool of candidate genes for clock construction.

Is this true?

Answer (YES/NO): NO